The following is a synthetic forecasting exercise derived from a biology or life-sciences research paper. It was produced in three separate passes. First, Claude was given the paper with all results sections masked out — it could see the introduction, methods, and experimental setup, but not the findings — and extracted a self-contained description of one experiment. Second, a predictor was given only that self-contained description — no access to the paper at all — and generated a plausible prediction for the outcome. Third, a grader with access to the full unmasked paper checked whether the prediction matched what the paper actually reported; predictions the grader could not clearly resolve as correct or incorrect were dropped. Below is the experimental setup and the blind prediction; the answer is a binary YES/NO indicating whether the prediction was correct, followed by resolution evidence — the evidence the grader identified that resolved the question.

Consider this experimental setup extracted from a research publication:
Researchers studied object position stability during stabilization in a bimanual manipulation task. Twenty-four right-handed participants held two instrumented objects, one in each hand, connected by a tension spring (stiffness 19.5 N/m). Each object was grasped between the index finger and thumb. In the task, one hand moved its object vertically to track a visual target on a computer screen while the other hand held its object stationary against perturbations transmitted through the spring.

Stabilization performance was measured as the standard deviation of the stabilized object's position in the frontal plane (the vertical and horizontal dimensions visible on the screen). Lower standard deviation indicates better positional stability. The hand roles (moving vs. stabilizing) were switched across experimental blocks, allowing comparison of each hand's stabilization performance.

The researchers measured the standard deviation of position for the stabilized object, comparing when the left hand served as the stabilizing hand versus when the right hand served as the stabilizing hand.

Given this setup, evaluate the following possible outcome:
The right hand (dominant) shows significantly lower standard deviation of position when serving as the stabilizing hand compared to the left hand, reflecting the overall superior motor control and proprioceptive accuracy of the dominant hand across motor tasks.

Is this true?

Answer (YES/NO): NO